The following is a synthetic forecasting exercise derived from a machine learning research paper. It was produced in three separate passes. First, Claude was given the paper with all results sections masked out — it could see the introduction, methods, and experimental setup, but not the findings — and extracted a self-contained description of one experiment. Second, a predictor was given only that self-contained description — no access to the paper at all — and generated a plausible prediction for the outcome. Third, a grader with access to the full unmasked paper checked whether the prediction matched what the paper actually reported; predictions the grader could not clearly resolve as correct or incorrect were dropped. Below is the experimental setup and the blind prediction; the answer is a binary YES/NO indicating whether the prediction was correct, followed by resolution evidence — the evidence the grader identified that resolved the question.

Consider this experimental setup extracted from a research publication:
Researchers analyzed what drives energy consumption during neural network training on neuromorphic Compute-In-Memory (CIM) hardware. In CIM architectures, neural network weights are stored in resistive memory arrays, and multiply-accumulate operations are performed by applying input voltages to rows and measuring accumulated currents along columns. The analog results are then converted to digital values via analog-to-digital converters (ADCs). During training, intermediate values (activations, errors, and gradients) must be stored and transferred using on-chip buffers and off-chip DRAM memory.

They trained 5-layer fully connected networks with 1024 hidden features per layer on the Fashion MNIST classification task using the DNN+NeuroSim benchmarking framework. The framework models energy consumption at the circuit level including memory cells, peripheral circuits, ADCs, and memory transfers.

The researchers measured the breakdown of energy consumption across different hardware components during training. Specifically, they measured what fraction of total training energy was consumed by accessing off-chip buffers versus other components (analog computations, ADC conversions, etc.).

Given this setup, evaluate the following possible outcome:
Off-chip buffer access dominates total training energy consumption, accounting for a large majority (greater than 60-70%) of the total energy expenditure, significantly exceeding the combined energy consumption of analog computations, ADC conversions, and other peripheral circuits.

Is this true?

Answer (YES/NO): YES